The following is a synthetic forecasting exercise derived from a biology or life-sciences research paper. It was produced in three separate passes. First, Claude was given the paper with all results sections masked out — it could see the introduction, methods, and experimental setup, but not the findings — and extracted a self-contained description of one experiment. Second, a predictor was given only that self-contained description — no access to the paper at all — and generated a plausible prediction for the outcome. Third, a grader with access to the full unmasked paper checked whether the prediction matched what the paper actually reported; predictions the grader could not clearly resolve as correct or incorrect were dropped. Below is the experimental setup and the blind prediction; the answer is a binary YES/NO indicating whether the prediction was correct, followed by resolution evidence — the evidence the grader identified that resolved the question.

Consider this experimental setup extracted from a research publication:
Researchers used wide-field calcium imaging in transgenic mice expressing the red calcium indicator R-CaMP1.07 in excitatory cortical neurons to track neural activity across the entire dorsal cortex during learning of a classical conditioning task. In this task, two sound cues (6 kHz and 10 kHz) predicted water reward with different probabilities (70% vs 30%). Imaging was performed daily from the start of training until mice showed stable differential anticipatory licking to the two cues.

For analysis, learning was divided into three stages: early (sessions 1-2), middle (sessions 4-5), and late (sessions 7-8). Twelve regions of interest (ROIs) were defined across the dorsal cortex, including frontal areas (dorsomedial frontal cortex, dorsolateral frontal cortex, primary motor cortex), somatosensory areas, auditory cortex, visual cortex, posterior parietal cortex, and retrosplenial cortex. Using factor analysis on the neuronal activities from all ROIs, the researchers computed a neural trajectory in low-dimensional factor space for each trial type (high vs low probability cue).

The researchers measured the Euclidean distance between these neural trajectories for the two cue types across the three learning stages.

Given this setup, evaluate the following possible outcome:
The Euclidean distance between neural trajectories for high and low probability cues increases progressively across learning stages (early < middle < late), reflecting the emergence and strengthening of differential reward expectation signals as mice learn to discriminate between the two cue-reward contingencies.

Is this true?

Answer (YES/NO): YES